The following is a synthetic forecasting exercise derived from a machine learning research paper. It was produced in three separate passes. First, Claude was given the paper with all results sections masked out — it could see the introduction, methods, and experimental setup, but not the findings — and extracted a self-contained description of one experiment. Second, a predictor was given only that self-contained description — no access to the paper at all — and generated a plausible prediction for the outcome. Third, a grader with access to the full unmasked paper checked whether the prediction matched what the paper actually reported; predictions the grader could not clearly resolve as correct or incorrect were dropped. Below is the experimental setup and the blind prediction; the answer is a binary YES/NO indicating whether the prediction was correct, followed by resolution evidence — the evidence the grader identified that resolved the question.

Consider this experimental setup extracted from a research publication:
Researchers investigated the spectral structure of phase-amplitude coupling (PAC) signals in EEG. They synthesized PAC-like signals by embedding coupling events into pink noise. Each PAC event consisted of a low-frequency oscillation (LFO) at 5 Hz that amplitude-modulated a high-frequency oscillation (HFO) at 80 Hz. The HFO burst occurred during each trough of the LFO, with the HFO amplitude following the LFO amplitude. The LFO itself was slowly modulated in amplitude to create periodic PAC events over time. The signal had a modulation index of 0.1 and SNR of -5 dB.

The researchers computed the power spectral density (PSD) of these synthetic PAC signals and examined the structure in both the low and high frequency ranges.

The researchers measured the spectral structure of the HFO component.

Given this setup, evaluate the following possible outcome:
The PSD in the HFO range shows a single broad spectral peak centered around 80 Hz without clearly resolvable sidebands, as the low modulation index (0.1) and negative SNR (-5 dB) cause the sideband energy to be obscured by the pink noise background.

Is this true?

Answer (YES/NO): NO